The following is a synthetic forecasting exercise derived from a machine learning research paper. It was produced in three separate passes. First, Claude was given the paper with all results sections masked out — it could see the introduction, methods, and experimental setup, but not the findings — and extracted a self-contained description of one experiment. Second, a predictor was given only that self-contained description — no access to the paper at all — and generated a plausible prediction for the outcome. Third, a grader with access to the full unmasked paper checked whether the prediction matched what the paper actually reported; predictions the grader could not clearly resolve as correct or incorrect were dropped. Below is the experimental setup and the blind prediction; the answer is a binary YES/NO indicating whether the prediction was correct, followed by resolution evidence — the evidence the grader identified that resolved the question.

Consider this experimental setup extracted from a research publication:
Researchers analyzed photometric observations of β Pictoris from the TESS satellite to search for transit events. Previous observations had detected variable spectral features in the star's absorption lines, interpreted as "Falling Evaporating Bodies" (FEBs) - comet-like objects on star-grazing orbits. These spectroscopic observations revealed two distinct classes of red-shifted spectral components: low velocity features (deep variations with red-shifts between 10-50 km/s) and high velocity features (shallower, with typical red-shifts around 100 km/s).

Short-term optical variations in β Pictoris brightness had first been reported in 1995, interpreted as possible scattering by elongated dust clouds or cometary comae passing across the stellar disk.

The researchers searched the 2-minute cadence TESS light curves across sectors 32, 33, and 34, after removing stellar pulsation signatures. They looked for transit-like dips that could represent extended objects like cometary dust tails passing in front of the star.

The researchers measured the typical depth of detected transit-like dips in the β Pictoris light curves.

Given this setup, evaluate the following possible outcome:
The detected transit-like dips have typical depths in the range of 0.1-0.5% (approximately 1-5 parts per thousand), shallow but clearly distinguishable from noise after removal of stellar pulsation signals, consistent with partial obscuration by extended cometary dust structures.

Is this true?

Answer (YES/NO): NO